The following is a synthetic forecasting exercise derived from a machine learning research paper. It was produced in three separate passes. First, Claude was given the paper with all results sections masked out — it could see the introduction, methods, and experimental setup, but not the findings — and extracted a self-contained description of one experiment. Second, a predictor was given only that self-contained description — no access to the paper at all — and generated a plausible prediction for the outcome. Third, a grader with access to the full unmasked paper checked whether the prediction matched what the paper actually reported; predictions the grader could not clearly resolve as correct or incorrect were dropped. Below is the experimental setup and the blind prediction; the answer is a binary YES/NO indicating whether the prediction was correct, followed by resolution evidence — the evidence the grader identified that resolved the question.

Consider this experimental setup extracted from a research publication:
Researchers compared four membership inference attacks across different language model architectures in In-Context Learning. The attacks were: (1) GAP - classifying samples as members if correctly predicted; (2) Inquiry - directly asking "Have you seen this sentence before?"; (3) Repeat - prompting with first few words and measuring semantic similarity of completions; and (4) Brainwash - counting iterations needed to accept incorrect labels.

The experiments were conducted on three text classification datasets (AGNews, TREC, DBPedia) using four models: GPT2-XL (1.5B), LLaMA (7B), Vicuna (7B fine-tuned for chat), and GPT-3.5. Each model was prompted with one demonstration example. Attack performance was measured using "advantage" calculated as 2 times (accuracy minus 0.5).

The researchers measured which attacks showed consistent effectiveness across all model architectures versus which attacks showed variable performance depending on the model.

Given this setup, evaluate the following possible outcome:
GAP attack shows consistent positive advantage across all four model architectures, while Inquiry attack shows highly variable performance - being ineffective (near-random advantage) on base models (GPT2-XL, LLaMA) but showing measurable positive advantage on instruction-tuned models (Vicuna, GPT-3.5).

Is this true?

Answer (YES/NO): NO